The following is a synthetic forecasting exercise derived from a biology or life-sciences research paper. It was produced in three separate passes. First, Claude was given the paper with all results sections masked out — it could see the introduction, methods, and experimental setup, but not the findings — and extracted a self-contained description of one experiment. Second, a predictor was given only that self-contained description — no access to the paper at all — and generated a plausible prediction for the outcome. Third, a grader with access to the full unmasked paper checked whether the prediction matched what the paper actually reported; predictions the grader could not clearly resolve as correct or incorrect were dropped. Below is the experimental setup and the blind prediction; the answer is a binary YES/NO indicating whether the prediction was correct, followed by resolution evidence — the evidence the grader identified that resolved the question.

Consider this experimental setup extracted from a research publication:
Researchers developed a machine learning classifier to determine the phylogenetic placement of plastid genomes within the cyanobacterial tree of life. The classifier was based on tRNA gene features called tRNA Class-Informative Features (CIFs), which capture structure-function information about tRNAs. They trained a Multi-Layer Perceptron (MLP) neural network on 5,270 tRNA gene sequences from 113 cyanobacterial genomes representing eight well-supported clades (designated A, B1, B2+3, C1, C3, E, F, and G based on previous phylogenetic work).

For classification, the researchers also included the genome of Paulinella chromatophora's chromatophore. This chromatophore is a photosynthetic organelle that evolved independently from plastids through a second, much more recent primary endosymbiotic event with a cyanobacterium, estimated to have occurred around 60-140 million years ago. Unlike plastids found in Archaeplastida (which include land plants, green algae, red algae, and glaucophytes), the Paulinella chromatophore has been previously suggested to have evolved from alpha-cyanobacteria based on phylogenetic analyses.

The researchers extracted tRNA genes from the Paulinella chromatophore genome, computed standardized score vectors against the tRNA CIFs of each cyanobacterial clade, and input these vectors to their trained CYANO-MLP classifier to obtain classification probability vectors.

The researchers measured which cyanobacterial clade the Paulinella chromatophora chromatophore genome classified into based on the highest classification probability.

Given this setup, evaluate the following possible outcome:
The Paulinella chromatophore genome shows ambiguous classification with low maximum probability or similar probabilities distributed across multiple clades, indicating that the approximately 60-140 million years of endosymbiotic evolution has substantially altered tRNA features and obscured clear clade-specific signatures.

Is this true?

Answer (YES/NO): NO